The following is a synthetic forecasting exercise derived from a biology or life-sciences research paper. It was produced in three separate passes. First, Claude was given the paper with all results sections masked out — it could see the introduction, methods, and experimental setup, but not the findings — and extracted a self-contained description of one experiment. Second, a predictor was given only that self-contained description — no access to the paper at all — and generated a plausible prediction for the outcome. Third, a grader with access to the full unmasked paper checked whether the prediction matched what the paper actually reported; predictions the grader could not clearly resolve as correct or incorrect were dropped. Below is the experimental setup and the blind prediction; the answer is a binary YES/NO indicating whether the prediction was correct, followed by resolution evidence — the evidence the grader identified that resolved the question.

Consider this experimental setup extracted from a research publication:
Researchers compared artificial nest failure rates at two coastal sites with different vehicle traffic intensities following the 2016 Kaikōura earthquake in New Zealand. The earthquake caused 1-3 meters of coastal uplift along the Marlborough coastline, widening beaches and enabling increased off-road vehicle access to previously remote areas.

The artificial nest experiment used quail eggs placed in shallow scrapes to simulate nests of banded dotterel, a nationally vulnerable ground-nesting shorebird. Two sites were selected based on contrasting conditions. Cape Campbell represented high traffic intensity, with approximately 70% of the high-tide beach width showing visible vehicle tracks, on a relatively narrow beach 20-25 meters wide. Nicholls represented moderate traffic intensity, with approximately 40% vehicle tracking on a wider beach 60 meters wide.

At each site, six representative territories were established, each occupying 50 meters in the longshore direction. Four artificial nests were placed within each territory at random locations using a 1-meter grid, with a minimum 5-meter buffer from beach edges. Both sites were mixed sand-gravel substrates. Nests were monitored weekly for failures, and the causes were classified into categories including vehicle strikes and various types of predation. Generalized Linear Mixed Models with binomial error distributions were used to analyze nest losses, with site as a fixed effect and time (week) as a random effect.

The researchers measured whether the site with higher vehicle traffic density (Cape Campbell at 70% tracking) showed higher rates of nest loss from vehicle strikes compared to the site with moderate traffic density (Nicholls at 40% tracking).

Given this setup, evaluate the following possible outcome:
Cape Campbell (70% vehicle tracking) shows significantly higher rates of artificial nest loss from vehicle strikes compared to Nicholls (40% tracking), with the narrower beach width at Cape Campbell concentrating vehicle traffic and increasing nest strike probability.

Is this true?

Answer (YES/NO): NO